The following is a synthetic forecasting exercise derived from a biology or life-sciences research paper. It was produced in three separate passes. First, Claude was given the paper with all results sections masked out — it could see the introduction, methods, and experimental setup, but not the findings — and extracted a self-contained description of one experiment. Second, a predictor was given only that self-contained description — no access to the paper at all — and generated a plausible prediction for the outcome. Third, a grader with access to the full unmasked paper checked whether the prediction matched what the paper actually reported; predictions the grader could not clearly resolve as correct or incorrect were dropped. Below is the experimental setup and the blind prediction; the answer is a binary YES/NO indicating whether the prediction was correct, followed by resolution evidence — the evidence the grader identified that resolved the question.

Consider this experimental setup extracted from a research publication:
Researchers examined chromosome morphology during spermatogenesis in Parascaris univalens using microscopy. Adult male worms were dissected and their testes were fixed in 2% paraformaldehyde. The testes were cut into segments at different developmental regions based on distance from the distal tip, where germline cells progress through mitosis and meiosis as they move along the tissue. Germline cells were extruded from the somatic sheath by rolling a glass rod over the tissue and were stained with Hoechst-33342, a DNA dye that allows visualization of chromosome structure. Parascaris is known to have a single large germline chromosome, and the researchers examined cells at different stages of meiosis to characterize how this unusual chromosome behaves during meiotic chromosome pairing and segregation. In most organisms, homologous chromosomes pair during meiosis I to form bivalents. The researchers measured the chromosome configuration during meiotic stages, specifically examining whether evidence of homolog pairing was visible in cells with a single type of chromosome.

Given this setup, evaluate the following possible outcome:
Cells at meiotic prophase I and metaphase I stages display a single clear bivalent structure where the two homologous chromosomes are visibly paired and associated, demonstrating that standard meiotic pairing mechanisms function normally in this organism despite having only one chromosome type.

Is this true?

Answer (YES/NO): NO